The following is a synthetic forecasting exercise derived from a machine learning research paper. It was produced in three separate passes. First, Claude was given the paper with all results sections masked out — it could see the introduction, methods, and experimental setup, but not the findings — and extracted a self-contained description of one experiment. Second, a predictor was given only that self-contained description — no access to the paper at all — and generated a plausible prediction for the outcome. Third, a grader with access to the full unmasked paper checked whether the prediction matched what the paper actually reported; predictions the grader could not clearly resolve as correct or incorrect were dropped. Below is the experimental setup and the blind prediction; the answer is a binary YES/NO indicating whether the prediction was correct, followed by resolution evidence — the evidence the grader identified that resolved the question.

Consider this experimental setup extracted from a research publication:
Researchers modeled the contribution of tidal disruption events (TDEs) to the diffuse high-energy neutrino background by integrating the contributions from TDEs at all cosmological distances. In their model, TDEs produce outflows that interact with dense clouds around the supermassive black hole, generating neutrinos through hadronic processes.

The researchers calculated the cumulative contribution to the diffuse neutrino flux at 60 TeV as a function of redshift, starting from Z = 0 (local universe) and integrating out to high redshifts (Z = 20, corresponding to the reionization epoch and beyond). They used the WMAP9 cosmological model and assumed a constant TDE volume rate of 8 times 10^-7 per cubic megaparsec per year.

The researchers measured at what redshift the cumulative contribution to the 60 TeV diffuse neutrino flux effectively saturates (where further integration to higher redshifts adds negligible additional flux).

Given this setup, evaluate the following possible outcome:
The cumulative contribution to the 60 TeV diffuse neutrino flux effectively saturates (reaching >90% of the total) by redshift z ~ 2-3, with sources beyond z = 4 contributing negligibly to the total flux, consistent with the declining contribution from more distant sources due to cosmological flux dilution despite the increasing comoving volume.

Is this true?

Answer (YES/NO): YES